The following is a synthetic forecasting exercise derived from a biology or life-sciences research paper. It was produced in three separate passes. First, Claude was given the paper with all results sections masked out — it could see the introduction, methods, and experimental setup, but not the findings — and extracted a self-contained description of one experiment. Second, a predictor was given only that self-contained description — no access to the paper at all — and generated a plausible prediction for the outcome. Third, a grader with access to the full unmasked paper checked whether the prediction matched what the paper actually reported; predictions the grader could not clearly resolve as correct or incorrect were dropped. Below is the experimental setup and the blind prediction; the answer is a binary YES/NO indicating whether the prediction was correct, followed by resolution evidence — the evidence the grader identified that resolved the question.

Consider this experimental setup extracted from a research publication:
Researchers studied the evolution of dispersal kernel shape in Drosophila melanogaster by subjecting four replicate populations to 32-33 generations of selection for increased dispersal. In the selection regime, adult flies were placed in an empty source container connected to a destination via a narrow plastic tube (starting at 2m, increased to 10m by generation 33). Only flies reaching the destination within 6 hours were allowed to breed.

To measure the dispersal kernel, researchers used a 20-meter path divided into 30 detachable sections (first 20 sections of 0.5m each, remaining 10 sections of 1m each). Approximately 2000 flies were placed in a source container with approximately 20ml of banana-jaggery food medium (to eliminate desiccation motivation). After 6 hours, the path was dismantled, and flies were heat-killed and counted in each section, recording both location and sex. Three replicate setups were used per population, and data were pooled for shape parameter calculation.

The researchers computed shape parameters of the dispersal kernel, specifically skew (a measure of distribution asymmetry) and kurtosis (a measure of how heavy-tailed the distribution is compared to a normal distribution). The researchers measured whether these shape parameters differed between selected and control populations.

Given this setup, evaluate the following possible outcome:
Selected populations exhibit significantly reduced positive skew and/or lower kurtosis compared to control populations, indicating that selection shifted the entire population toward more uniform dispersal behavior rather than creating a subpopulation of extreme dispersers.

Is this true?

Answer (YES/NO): NO